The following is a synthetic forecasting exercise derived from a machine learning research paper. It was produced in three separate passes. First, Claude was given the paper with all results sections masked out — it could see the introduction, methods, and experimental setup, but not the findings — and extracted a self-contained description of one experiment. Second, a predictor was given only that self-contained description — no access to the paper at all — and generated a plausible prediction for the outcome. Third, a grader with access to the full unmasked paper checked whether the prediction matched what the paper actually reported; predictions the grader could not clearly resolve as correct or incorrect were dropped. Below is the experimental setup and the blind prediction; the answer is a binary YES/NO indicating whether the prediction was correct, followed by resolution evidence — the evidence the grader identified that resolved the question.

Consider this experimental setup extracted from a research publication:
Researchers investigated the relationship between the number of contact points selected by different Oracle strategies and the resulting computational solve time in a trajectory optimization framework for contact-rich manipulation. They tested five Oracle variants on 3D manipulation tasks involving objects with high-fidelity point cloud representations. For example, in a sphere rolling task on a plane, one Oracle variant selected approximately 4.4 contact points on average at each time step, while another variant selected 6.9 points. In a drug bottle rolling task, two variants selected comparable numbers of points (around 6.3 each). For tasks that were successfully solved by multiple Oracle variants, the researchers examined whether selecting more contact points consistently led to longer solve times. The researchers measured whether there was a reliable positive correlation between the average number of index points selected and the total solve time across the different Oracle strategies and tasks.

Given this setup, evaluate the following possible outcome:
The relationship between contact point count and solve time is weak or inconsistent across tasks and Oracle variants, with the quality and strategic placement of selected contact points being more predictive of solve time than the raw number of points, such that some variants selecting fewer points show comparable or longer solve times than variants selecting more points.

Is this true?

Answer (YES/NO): YES